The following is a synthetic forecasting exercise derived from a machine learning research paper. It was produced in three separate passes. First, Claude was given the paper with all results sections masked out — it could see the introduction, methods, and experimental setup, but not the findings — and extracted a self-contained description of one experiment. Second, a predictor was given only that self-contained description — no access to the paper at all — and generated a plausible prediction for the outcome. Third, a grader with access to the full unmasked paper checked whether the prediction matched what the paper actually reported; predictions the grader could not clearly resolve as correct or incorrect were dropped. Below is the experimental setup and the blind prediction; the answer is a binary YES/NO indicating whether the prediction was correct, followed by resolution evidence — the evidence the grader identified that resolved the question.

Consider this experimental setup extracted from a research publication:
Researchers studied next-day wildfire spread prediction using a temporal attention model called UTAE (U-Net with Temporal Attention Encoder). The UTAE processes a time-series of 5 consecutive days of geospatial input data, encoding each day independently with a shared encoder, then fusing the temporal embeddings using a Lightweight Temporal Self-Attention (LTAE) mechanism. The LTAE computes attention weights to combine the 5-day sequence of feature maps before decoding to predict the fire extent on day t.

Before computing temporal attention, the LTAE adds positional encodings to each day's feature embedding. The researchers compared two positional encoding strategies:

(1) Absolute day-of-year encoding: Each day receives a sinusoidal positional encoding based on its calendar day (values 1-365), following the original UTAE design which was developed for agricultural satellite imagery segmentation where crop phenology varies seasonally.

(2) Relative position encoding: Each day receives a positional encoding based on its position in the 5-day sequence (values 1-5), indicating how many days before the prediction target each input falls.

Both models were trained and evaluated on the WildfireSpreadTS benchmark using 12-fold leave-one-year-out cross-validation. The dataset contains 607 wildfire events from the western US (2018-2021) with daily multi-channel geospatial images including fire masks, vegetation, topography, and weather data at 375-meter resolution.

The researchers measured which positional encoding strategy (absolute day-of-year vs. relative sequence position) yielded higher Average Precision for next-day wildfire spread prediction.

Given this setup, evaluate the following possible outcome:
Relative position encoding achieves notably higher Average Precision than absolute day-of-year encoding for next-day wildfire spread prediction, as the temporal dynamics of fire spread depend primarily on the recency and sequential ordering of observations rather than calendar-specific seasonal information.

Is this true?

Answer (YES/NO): YES